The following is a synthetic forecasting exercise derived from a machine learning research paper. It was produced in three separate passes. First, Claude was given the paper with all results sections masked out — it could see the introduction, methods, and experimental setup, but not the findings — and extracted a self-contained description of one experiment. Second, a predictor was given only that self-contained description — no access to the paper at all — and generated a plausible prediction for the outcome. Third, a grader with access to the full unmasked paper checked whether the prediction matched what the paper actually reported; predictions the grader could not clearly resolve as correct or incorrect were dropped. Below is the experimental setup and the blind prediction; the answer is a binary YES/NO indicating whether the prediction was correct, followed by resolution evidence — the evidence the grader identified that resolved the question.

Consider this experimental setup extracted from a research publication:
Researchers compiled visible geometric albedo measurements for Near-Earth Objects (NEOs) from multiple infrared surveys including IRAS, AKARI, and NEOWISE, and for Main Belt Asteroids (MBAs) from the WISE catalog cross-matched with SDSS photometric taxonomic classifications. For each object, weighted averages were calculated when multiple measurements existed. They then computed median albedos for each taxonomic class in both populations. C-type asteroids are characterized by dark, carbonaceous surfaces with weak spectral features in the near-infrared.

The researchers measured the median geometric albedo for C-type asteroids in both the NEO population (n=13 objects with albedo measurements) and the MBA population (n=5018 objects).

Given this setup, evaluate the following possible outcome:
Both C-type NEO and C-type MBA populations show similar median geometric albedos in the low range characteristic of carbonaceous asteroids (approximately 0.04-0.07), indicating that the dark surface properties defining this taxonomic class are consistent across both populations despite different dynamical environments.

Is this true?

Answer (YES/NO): NO